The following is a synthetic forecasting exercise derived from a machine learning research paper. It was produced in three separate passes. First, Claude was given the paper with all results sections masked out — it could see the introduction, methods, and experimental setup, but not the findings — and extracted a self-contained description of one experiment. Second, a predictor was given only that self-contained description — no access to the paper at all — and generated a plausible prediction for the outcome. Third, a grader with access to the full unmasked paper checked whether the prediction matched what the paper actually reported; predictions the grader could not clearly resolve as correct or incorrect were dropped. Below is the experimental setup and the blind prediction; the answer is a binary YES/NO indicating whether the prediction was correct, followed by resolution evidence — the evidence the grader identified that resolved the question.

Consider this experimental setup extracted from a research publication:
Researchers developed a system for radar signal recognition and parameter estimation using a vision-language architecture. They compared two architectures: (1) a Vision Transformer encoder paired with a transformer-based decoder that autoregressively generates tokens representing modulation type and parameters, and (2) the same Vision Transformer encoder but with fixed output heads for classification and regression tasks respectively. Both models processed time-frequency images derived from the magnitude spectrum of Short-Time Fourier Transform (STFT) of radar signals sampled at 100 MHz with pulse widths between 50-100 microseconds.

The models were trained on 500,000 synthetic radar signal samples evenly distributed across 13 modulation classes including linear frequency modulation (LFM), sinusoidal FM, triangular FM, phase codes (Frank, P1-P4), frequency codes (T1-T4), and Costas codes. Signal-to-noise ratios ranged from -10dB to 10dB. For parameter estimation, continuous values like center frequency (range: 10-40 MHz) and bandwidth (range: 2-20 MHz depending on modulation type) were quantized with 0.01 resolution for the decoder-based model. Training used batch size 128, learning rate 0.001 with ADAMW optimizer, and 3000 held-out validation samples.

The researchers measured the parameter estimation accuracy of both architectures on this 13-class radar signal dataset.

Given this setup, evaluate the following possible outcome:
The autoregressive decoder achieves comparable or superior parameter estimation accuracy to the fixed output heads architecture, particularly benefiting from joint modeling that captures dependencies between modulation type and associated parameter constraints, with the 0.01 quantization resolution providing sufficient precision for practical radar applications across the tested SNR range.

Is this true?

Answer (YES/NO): YES